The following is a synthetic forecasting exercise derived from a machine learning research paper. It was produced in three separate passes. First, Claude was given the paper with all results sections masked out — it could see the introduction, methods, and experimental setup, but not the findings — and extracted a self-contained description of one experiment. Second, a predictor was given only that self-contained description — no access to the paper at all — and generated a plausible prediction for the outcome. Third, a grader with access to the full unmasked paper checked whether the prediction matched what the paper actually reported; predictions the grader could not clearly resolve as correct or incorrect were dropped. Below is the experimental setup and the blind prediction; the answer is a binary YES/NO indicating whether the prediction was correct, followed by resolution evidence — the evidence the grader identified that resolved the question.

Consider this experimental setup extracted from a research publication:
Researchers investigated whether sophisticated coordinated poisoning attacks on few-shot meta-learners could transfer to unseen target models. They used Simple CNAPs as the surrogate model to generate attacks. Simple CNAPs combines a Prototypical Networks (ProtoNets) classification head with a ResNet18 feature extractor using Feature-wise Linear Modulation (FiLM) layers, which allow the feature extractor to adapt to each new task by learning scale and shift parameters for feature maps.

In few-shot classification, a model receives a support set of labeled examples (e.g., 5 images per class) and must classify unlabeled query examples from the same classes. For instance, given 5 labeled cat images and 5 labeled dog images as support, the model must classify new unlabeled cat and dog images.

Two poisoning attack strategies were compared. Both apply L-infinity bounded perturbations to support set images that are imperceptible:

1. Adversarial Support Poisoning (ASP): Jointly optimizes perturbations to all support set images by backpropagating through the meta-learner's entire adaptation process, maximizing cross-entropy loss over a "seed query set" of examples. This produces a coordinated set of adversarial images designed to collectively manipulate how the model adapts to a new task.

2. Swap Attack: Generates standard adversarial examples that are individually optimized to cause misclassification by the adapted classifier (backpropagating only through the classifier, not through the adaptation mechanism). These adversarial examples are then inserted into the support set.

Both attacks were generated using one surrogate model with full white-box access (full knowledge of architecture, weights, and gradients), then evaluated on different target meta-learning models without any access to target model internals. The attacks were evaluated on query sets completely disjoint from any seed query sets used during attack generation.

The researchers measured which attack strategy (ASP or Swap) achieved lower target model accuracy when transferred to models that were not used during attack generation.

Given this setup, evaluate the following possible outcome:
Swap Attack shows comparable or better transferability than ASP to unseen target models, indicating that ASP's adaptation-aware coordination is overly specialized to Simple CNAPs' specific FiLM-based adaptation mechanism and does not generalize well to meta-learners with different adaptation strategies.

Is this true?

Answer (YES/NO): YES